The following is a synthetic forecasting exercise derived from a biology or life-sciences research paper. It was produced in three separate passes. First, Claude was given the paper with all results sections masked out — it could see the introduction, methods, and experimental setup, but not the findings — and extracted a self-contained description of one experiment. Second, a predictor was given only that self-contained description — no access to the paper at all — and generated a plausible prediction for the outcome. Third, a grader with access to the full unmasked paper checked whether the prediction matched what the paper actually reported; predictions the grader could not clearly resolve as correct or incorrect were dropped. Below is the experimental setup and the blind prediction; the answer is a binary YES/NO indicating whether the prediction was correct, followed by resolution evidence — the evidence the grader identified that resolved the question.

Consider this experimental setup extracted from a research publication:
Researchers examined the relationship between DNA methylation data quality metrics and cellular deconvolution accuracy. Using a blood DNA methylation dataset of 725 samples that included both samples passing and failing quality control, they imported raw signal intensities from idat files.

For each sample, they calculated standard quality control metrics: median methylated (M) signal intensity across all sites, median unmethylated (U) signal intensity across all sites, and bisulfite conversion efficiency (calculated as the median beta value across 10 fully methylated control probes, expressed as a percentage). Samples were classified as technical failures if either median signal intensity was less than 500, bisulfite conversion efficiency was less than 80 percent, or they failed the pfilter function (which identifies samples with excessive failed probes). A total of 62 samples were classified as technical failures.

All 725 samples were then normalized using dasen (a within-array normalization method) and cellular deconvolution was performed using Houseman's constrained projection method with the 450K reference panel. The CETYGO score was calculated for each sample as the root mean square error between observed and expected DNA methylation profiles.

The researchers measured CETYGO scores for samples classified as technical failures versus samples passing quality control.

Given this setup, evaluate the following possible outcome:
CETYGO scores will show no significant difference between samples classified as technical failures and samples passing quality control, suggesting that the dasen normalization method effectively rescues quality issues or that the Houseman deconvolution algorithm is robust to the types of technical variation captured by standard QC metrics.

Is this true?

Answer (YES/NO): NO